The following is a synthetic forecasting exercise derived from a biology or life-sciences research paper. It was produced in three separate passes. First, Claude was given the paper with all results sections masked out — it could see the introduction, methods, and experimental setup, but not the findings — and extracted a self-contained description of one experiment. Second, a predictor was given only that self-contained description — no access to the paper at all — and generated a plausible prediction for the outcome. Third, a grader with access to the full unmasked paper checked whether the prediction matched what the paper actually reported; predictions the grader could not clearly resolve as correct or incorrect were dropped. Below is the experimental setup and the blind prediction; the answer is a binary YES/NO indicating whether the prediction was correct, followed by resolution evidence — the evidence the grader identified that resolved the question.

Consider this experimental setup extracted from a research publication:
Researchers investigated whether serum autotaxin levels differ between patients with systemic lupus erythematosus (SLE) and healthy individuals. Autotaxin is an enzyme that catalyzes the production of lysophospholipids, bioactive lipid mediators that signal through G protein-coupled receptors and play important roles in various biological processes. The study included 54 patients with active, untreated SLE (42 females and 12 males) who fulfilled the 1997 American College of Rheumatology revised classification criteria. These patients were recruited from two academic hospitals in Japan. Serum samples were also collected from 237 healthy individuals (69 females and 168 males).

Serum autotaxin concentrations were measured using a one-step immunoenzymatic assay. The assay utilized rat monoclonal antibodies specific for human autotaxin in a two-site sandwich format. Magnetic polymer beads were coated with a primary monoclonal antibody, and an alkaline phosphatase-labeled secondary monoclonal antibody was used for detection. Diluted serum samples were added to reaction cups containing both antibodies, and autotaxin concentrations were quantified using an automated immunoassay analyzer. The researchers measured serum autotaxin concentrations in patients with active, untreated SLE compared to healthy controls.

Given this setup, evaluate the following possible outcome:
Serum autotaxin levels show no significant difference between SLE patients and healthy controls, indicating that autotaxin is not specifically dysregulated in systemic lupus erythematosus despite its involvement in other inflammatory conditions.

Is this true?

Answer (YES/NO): NO